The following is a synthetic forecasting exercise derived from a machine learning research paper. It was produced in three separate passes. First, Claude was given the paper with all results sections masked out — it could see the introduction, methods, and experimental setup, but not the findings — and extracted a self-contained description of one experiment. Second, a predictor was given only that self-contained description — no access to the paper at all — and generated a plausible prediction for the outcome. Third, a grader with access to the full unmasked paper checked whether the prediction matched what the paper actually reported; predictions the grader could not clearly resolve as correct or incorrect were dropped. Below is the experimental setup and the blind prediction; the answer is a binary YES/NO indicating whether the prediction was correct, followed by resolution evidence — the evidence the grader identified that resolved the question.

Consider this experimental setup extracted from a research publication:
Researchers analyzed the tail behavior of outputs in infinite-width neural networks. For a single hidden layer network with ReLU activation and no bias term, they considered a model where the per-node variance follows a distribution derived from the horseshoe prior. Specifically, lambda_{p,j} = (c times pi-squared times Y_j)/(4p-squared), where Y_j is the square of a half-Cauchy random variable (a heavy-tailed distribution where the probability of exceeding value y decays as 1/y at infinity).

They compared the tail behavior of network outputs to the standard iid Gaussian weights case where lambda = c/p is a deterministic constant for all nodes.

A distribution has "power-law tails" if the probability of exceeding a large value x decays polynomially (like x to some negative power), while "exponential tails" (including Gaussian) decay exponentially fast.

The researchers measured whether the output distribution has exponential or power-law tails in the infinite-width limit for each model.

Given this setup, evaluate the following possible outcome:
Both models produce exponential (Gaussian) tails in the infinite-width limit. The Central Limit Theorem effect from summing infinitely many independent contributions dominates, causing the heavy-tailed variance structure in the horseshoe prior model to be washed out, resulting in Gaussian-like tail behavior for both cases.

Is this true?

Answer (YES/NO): NO